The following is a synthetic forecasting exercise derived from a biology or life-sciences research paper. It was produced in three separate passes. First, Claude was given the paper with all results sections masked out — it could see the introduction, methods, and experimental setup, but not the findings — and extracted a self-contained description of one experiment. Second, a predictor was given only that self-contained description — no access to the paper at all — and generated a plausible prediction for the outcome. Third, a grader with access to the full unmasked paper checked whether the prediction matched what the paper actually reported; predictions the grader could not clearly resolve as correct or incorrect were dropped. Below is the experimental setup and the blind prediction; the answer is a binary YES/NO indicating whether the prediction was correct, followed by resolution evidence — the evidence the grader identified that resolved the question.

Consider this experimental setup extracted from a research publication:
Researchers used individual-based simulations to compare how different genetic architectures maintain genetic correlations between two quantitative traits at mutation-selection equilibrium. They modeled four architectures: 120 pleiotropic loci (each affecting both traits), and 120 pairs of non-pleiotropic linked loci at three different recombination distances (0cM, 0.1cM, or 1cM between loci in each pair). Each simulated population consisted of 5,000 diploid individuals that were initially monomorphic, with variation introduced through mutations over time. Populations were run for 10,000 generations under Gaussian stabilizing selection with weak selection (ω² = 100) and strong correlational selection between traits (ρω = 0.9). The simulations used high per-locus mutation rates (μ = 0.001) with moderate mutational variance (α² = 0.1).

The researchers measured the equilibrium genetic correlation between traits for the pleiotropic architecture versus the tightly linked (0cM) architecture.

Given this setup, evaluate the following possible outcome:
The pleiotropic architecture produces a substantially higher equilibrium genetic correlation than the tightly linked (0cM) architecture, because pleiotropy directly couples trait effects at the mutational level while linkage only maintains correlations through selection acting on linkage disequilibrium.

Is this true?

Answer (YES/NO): NO